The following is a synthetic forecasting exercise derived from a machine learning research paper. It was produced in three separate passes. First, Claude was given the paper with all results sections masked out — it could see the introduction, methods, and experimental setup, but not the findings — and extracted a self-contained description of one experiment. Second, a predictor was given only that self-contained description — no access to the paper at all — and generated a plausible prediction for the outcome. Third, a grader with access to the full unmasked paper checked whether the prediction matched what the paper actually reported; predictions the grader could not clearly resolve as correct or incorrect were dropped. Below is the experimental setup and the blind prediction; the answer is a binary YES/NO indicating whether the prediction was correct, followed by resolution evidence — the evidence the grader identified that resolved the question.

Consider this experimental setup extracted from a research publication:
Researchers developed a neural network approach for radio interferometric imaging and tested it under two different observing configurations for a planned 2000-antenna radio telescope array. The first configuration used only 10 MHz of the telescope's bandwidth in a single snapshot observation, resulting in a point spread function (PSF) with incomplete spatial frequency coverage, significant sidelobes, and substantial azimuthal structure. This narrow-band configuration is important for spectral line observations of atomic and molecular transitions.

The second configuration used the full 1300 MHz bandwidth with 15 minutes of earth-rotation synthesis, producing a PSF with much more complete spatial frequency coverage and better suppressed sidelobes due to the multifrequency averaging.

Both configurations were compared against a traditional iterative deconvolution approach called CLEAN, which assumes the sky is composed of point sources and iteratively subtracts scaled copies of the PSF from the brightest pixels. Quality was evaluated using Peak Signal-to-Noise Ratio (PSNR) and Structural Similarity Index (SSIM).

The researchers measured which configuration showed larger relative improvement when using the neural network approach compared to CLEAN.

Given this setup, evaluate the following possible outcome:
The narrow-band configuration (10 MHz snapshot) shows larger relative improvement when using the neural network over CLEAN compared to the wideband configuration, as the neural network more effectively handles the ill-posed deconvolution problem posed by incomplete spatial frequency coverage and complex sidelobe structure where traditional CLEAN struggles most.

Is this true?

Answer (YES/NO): YES